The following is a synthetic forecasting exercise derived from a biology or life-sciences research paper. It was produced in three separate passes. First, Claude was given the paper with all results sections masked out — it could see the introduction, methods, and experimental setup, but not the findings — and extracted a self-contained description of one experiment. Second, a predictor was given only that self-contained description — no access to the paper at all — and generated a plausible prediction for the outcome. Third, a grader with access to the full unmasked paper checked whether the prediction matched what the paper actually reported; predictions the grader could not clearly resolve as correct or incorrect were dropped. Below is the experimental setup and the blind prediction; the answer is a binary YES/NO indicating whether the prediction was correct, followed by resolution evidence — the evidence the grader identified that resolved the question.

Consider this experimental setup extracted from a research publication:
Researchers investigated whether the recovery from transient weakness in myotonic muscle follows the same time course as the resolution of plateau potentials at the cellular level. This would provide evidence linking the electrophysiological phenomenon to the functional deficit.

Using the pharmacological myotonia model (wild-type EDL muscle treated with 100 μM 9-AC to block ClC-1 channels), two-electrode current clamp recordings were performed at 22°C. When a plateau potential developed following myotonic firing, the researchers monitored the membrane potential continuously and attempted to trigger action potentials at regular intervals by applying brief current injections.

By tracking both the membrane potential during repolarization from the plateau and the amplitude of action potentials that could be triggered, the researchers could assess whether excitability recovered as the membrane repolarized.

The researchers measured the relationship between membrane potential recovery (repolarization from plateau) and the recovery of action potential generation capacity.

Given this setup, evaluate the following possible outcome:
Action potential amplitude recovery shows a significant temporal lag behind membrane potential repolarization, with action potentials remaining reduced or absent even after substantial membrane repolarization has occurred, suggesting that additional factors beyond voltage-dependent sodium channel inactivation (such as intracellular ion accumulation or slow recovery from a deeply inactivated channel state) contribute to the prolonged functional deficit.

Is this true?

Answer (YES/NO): YES